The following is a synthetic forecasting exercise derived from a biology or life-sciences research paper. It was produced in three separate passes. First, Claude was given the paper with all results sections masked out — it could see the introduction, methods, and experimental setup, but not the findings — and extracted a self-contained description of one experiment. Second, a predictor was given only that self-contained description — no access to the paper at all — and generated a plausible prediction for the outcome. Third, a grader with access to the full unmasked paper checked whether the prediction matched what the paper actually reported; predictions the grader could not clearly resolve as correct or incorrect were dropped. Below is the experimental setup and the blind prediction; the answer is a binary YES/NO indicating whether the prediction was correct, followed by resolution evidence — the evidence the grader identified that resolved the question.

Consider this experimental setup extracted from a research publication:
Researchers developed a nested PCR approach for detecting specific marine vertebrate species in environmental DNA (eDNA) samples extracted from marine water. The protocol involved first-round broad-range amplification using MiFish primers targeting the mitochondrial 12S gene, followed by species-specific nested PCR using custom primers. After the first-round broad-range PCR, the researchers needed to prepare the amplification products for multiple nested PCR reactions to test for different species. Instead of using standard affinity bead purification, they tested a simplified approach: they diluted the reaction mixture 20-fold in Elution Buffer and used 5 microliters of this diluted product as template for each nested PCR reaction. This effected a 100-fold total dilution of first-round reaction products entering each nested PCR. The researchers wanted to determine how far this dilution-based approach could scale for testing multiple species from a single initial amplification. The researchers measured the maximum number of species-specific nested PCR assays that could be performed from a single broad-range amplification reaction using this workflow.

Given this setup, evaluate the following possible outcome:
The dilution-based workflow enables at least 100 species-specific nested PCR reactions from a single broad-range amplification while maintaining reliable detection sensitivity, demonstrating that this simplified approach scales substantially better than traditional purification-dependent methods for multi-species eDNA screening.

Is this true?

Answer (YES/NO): NO